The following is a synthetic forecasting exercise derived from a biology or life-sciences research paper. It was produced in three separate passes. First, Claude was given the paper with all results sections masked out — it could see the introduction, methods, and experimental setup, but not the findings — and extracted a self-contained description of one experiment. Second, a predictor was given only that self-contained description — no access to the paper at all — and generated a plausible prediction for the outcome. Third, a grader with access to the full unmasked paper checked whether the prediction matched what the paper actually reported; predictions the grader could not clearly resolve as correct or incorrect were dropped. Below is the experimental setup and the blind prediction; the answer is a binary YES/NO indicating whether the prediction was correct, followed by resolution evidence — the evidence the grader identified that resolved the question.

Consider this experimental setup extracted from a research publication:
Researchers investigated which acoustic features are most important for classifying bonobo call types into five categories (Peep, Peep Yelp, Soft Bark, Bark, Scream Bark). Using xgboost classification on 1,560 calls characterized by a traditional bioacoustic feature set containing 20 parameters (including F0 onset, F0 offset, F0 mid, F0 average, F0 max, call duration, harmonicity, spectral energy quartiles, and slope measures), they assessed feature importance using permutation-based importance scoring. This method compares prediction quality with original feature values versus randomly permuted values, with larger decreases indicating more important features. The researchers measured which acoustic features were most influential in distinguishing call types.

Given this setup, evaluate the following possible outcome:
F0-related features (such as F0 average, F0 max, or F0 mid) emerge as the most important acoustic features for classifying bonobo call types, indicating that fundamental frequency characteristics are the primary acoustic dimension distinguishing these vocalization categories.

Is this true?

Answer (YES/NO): NO